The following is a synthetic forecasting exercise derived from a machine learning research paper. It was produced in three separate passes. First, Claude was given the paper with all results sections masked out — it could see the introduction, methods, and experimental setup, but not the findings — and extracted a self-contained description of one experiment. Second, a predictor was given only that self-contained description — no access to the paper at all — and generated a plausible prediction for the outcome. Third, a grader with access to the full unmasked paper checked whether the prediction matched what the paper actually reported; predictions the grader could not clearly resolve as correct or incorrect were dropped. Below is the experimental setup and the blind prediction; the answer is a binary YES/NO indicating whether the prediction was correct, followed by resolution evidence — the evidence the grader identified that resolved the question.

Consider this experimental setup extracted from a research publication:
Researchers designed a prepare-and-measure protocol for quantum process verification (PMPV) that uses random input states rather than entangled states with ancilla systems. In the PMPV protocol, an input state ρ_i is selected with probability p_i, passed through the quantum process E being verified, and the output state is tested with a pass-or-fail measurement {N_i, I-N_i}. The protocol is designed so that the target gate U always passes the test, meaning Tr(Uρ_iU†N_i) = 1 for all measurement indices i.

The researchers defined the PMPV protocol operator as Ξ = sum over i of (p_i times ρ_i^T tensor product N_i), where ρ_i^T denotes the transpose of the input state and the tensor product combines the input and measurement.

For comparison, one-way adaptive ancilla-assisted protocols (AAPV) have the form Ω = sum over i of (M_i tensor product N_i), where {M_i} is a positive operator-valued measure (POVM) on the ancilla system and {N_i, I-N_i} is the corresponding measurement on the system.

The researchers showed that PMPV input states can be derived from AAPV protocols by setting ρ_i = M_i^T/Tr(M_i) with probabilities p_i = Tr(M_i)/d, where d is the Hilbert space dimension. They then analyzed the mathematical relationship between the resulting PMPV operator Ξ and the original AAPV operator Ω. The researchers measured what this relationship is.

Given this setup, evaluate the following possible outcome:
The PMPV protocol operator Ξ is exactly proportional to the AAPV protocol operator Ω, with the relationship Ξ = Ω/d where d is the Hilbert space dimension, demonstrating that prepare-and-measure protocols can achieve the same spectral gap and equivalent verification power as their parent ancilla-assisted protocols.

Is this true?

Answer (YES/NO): YES